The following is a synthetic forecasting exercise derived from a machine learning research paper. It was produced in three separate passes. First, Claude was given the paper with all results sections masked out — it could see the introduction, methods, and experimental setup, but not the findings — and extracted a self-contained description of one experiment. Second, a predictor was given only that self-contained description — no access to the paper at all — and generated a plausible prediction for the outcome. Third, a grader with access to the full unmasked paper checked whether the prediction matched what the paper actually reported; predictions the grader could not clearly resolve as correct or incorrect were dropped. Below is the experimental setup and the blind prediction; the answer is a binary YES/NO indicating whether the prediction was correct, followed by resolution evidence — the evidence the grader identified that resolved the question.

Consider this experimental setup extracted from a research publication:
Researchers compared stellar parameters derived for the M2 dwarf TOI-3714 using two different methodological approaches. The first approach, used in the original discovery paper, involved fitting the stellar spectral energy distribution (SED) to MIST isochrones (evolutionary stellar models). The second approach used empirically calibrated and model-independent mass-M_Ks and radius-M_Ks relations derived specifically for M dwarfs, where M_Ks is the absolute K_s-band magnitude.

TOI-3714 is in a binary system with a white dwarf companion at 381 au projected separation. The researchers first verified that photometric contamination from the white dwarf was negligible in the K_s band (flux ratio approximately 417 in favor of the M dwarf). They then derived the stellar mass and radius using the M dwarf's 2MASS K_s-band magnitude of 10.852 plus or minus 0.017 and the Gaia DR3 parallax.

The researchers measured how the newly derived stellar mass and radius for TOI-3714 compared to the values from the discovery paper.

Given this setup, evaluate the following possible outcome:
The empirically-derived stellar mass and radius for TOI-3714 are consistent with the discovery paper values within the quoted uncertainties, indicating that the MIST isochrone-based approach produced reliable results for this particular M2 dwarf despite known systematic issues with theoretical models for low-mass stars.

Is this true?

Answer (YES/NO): YES